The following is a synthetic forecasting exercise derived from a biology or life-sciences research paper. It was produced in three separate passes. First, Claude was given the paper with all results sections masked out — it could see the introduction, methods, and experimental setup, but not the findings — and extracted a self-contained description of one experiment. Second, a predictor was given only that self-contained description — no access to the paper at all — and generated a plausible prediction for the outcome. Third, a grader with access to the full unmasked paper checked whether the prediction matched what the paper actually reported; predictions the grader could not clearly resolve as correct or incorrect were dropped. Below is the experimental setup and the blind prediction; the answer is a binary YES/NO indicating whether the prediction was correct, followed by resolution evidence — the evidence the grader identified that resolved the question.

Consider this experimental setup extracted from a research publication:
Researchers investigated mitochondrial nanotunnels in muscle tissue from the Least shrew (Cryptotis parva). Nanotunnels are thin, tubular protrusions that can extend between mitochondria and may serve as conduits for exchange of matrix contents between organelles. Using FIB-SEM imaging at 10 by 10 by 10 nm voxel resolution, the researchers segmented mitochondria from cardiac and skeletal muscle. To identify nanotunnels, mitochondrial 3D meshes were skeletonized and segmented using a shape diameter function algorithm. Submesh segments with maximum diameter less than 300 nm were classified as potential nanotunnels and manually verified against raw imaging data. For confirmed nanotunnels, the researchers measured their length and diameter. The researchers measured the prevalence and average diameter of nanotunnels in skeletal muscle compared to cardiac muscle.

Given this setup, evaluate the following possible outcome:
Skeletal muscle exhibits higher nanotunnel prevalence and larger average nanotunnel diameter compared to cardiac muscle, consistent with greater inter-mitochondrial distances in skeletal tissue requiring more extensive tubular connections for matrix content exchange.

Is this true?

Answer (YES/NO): NO